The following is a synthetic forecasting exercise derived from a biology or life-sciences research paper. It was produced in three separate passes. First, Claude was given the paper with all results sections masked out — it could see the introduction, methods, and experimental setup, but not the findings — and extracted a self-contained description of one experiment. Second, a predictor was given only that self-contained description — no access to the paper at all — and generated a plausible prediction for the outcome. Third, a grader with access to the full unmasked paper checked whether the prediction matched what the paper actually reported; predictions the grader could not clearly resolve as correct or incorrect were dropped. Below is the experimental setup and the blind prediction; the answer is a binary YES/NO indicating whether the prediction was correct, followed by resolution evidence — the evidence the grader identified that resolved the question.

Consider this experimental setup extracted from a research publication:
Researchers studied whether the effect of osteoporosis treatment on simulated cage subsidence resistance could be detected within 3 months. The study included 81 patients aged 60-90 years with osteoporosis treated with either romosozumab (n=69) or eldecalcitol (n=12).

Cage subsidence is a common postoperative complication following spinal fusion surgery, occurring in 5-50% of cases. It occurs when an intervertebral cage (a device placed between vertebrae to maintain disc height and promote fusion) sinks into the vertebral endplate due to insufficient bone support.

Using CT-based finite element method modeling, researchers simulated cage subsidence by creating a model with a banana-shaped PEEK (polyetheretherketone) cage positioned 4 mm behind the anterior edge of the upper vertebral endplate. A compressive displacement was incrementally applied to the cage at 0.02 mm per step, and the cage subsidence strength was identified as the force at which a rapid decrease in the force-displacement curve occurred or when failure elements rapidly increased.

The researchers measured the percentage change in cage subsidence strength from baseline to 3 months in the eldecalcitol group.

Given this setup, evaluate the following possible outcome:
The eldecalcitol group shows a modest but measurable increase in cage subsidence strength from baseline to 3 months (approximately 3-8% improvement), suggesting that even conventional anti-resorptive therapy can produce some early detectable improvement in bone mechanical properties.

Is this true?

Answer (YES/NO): NO